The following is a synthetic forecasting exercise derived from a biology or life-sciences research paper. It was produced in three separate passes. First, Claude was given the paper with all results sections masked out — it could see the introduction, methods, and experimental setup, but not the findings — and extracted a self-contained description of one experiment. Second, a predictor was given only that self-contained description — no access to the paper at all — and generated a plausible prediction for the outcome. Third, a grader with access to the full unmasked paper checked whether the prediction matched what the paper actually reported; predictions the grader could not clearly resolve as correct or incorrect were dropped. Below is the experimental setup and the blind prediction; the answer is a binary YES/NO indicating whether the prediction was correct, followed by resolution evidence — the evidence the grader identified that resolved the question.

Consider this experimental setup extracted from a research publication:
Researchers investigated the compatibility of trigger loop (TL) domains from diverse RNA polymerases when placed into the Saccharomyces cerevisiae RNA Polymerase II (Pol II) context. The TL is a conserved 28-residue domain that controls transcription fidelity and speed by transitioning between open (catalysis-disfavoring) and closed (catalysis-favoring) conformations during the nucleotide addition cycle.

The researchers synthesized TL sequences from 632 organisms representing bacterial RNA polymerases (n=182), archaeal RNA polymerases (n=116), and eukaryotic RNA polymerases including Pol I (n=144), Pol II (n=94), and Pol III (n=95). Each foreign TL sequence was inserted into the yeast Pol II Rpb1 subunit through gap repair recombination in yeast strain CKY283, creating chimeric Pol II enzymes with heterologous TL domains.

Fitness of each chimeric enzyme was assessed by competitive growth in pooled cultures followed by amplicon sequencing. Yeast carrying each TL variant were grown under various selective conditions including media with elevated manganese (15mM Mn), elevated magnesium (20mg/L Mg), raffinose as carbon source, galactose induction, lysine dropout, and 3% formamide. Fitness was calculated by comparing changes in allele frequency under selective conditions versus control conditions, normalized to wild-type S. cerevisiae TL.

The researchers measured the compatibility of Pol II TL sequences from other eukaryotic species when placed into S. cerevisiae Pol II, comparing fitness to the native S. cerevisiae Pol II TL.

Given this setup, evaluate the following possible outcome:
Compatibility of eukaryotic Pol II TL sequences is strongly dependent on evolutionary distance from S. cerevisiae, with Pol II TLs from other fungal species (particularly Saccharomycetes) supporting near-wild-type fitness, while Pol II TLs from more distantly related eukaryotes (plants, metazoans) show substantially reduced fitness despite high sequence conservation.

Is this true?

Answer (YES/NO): NO